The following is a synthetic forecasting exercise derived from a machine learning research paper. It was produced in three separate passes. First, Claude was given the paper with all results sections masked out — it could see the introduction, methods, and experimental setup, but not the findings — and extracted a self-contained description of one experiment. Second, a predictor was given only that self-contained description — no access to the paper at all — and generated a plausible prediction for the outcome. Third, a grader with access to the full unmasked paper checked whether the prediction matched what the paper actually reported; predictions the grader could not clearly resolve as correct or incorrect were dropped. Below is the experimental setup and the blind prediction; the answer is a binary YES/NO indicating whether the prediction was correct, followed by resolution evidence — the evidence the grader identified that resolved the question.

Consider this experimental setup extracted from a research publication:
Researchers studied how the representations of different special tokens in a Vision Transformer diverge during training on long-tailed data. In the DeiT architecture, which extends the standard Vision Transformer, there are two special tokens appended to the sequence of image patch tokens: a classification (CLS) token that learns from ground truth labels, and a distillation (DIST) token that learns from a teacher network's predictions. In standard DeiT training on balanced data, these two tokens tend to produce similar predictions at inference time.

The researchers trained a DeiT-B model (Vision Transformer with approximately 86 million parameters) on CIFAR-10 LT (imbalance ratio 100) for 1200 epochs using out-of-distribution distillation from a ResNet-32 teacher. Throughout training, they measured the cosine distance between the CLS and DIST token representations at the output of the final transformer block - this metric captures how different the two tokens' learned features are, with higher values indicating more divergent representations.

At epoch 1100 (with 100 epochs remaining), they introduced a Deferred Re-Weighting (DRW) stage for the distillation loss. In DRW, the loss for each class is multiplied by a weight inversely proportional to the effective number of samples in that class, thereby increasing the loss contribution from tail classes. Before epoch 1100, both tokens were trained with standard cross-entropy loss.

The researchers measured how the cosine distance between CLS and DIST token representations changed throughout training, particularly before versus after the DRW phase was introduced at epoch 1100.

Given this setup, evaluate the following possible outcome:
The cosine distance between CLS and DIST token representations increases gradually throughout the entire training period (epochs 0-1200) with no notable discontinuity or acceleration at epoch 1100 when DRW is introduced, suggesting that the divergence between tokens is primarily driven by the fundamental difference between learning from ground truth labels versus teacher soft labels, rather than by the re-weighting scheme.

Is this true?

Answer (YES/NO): NO